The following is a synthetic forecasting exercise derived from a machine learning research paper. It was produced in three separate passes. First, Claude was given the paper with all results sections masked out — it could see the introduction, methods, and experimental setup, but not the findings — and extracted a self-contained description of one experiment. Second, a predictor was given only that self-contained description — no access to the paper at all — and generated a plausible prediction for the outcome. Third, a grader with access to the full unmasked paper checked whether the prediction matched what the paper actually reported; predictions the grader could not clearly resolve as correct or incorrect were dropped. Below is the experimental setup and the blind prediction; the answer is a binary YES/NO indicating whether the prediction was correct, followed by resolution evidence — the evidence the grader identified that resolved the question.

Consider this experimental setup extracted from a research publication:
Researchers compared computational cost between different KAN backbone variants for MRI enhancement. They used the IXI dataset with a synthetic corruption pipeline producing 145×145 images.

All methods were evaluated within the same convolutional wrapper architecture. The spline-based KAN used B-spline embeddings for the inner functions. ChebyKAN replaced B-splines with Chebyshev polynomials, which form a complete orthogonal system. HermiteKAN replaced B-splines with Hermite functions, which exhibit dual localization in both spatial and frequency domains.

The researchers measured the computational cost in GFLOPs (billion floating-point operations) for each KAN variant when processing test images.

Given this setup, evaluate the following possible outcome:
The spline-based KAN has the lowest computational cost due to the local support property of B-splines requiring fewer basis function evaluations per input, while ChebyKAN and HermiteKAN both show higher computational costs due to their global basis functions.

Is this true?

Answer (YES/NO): NO